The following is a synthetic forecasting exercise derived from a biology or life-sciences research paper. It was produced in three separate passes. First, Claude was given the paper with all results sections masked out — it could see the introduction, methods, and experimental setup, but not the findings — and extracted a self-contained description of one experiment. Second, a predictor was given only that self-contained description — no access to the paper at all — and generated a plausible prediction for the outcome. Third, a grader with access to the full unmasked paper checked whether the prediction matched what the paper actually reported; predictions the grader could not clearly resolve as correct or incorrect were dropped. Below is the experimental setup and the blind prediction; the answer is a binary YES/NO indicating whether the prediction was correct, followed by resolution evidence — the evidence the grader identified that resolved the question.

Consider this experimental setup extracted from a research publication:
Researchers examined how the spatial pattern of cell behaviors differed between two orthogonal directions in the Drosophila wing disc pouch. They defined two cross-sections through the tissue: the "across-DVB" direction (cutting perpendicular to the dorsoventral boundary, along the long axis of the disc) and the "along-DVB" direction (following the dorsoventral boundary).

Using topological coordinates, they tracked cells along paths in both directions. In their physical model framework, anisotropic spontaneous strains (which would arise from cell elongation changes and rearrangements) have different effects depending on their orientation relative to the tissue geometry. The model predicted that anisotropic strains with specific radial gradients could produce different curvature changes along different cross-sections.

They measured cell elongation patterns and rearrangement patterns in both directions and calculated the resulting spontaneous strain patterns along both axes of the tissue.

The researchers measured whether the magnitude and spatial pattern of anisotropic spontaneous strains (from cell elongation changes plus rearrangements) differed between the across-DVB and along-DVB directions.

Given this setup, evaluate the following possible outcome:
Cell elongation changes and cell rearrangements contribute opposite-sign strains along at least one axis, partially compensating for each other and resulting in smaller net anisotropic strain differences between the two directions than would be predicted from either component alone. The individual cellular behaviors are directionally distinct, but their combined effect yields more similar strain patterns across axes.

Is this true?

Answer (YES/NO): NO